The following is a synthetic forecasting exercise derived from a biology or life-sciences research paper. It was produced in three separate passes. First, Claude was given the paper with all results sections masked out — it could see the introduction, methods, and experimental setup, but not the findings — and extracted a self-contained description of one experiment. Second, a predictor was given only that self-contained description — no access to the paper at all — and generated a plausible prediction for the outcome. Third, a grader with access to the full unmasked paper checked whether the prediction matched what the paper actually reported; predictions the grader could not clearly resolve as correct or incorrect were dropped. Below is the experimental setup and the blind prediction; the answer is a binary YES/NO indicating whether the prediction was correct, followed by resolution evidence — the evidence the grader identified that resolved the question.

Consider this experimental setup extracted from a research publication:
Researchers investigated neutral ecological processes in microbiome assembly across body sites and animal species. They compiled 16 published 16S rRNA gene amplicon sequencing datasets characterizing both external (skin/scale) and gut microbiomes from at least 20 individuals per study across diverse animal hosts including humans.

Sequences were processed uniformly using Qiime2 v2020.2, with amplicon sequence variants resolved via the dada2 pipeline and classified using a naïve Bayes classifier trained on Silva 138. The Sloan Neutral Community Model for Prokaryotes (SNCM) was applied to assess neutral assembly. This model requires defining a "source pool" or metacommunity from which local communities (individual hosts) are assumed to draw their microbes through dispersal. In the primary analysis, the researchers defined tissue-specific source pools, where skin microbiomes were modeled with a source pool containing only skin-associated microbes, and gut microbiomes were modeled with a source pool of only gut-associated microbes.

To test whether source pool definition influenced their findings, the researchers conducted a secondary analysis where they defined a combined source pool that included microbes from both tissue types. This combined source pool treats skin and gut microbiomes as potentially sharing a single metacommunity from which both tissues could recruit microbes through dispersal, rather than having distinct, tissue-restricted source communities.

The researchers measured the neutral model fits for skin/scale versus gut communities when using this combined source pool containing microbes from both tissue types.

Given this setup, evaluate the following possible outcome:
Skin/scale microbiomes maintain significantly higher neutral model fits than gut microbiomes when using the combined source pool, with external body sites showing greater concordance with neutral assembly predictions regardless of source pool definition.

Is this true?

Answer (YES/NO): YES